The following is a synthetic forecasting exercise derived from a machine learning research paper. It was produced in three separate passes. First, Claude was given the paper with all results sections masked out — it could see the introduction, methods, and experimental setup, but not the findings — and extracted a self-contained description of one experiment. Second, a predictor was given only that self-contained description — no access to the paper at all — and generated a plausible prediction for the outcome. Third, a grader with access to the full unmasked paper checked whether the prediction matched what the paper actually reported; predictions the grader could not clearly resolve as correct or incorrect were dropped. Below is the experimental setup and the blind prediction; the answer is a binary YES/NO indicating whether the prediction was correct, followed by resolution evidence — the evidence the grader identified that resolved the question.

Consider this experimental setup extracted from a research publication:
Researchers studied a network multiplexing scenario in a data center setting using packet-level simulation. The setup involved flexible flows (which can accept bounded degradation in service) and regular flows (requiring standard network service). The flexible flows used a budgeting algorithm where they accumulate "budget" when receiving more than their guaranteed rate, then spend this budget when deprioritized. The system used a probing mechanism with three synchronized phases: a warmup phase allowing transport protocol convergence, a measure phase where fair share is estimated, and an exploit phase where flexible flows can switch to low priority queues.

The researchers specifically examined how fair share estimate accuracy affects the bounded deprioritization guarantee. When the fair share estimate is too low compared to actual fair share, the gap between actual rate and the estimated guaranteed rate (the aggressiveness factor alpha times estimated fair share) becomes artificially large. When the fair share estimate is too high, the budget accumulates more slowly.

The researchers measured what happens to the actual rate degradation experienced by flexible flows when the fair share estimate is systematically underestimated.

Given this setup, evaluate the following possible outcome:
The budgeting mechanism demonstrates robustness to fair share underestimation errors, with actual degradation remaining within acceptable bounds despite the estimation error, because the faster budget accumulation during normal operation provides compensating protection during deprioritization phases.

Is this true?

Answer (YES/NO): NO